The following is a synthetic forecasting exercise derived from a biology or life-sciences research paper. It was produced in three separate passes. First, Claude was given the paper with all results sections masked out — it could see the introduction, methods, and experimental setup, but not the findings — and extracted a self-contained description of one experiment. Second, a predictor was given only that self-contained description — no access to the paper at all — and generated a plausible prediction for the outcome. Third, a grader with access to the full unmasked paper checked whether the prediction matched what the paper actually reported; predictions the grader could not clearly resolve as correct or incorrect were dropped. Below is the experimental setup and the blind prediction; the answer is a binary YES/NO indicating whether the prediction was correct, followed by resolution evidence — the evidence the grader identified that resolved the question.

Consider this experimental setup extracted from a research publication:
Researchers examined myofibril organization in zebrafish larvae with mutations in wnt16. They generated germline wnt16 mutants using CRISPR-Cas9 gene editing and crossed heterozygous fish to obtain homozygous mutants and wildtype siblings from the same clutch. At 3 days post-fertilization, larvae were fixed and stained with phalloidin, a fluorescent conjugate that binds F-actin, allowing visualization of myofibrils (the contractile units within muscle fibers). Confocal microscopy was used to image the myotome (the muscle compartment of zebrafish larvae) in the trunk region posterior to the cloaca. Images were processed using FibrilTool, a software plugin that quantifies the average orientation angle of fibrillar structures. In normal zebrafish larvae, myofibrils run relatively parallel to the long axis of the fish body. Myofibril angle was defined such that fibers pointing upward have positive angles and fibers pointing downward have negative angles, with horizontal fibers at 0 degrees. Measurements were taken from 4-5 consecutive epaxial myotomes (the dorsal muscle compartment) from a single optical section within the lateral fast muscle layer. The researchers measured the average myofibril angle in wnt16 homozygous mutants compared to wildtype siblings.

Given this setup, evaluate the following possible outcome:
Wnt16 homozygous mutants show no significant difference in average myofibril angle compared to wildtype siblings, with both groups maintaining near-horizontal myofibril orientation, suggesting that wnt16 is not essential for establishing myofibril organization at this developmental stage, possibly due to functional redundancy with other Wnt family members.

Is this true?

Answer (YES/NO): NO